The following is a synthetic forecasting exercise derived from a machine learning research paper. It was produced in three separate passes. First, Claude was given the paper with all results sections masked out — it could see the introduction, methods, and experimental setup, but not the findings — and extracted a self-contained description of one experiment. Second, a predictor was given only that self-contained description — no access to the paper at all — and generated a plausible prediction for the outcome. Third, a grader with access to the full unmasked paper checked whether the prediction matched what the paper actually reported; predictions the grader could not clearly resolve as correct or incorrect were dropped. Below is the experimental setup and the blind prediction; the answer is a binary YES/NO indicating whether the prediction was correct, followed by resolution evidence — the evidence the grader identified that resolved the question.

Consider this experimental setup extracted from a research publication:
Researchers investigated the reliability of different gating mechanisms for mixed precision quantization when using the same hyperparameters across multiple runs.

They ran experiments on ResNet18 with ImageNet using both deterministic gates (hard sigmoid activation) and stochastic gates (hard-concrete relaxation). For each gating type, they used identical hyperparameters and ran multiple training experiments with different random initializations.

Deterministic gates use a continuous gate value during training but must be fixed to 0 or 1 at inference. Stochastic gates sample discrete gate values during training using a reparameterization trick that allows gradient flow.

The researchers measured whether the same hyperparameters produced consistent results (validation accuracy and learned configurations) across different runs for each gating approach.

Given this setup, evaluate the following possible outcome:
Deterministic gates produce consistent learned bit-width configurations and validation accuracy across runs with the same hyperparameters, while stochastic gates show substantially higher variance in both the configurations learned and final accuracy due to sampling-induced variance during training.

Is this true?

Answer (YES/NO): NO